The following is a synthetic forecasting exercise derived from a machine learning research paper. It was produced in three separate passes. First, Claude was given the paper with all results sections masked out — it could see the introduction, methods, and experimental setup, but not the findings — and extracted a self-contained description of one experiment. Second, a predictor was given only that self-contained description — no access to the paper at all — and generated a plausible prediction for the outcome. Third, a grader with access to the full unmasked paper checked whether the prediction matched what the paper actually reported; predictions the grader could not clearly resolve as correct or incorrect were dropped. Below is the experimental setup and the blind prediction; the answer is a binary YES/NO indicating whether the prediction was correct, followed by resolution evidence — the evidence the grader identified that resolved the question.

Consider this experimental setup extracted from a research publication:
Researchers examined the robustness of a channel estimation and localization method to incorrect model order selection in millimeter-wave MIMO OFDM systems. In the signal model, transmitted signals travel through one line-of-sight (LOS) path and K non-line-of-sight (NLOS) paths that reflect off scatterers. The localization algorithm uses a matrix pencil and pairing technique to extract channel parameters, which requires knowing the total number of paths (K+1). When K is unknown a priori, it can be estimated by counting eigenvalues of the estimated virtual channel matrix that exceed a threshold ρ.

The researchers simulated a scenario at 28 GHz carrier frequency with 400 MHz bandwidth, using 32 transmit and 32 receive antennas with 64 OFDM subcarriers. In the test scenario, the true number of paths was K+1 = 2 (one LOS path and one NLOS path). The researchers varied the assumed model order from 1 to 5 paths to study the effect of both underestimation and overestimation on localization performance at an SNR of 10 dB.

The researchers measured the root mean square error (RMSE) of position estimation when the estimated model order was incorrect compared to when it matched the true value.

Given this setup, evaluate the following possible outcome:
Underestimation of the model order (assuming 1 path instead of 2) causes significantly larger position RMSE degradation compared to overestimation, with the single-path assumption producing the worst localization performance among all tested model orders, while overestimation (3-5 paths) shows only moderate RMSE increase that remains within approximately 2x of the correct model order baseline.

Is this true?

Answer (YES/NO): NO